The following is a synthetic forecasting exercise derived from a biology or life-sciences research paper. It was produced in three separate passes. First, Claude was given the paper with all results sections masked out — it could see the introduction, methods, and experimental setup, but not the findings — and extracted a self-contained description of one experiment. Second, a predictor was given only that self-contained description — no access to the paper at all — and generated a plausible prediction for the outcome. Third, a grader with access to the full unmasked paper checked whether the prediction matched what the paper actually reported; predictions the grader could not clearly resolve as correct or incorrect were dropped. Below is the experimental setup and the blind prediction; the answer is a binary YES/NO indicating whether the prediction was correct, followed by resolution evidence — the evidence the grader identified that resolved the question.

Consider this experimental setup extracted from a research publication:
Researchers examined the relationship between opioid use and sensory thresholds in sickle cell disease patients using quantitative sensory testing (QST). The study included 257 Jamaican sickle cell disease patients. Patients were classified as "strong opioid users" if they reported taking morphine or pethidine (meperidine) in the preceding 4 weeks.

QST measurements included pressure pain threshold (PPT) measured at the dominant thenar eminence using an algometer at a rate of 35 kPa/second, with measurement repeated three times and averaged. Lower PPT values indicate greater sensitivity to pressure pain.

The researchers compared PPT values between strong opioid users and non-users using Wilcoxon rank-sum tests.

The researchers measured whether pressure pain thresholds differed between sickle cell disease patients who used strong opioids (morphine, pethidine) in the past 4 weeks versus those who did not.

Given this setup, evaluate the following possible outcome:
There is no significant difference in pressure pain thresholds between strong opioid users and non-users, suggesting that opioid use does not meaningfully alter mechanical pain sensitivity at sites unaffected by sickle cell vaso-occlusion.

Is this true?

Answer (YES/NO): NO